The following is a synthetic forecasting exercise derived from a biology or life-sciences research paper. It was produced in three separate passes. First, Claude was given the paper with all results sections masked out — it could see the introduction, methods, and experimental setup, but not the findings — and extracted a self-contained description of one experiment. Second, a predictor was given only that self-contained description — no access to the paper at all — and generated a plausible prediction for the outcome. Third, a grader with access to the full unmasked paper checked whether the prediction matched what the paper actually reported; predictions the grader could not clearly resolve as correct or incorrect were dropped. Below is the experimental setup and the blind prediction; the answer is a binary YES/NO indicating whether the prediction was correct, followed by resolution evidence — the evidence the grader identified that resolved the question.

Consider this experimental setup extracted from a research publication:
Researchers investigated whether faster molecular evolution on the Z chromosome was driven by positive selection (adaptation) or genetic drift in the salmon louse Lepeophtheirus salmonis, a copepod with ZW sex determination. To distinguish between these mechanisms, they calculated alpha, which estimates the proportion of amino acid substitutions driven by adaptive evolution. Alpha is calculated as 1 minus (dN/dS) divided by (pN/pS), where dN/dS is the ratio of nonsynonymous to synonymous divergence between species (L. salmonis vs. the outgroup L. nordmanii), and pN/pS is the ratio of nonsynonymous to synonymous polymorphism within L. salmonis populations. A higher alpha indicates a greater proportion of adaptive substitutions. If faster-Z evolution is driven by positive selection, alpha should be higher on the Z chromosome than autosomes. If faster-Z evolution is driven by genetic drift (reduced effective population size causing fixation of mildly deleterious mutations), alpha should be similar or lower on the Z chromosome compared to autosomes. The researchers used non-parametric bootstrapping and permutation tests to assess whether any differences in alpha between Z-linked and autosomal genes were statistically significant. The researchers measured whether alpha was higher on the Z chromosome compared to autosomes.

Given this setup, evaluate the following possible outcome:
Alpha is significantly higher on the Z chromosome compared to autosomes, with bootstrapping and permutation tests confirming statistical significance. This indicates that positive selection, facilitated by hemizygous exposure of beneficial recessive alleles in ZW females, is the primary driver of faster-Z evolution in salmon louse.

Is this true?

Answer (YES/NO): NO